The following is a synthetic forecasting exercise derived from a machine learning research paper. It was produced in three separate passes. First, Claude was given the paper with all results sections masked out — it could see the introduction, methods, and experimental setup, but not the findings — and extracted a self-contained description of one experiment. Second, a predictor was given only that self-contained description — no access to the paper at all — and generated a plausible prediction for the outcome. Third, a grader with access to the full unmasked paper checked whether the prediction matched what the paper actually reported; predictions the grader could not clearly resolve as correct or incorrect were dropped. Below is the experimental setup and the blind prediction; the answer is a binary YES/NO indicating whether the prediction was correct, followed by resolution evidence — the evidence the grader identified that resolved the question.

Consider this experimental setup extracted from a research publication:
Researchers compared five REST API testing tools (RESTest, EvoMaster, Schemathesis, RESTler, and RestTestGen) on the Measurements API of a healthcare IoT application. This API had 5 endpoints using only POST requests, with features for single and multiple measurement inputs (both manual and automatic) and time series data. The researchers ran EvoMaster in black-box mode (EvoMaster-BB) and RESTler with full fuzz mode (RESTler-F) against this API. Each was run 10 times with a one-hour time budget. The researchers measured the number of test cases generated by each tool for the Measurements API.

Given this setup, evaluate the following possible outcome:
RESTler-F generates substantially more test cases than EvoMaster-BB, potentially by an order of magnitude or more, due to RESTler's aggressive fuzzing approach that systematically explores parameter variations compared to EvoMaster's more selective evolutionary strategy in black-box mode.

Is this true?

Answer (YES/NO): NO